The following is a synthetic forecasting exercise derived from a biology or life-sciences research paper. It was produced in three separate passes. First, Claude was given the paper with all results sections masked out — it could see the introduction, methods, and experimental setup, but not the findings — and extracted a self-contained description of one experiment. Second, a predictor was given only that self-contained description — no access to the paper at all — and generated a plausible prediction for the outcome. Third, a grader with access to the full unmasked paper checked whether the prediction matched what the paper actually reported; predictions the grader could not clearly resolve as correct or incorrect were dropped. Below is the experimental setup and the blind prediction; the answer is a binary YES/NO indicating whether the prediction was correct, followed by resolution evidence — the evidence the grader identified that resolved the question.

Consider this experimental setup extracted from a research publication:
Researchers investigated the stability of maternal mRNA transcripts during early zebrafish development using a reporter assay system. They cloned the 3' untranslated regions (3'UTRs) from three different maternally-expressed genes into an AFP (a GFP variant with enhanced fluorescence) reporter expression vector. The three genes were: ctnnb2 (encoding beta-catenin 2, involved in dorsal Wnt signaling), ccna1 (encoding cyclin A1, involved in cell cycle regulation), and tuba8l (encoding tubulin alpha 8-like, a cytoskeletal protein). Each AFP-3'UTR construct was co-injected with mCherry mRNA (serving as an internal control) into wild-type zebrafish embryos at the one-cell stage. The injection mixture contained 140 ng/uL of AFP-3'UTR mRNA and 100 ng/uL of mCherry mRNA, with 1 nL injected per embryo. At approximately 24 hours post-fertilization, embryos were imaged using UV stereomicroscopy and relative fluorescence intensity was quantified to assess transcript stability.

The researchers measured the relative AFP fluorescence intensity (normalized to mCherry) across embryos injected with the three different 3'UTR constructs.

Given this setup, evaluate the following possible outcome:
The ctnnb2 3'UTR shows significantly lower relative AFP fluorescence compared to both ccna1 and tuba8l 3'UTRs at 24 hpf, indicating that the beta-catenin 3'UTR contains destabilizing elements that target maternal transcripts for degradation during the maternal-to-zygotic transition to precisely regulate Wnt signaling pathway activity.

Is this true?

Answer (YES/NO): NO